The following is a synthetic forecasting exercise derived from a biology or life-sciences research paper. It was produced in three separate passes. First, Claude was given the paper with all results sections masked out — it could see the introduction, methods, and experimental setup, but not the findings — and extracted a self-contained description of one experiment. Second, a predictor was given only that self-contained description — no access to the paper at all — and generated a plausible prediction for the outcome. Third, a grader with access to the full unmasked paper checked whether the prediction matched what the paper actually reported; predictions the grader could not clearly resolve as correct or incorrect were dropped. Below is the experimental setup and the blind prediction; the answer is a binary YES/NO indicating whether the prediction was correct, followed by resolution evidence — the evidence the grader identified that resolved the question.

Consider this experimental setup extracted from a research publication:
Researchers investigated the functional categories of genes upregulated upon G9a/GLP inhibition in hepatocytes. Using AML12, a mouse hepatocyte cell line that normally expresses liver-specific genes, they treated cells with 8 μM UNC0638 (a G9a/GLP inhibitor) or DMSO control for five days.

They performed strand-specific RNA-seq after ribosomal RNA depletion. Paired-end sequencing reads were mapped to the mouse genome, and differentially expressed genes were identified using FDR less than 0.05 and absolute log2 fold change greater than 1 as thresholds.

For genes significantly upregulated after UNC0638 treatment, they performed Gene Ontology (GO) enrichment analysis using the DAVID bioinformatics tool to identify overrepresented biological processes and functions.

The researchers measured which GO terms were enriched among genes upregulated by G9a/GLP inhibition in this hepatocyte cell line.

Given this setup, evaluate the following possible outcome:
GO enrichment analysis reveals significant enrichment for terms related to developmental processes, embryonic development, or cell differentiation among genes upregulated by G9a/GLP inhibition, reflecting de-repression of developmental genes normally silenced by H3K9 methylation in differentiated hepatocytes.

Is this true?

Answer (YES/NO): NO